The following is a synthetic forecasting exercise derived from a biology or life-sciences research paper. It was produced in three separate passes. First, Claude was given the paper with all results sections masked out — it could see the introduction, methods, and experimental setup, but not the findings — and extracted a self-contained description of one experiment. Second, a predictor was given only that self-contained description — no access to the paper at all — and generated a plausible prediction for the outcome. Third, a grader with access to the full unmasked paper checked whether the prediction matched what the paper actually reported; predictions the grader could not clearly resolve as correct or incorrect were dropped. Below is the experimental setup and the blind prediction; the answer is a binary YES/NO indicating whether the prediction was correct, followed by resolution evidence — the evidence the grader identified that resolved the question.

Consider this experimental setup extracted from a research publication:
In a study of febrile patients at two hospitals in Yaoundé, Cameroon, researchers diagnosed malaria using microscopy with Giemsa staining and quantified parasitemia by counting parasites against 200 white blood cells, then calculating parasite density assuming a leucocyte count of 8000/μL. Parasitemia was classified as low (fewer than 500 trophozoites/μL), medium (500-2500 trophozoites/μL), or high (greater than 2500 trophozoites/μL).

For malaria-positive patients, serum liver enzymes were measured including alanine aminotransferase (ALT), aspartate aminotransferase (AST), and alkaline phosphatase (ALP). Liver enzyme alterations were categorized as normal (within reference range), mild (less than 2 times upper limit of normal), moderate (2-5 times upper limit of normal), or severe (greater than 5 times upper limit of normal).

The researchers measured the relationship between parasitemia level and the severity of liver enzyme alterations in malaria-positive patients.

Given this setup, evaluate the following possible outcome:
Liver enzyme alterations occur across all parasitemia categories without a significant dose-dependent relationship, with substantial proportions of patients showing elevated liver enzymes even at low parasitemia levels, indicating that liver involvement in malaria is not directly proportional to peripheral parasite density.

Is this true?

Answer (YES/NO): NO